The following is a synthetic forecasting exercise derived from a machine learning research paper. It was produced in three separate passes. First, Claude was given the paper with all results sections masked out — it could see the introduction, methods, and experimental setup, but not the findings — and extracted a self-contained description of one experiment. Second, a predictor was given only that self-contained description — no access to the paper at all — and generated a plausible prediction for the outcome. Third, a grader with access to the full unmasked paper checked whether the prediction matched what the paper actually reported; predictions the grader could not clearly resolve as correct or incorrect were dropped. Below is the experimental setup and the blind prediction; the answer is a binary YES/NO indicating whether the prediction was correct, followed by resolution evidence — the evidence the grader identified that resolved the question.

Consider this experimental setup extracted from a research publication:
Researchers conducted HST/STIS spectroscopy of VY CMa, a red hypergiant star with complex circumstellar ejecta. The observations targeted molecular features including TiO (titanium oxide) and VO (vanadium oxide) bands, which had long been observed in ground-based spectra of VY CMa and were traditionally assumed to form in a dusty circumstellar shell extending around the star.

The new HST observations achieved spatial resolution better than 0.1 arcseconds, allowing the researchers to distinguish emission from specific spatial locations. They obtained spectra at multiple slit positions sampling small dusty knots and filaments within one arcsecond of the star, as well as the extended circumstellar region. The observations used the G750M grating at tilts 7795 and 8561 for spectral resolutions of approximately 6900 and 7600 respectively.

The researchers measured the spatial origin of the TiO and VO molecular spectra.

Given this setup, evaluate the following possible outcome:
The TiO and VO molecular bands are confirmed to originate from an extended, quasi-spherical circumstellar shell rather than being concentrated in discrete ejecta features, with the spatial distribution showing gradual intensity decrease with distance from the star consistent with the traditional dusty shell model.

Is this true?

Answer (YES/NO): NO